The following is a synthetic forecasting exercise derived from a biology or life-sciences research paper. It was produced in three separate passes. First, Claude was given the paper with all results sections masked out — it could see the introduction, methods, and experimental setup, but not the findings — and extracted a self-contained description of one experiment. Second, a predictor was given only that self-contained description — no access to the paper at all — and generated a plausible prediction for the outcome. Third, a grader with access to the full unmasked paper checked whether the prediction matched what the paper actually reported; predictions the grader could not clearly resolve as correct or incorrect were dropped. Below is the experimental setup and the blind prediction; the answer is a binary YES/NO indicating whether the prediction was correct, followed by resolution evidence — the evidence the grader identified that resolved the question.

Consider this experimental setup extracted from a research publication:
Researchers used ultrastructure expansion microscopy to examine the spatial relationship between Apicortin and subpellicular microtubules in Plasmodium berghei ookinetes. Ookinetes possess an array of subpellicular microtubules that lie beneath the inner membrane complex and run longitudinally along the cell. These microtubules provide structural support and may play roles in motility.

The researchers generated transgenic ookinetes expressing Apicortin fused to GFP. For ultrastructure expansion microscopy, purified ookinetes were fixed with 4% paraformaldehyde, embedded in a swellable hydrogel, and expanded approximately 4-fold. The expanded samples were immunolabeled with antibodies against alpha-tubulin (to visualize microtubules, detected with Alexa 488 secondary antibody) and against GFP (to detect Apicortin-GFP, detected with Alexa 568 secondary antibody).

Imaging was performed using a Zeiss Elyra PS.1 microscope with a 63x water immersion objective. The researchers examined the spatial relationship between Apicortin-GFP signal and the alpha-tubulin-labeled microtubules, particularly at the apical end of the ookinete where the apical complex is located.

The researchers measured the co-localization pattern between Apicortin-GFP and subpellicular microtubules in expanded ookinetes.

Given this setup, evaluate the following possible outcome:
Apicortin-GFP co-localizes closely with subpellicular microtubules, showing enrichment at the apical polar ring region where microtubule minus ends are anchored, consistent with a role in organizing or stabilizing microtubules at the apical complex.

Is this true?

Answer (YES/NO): NO